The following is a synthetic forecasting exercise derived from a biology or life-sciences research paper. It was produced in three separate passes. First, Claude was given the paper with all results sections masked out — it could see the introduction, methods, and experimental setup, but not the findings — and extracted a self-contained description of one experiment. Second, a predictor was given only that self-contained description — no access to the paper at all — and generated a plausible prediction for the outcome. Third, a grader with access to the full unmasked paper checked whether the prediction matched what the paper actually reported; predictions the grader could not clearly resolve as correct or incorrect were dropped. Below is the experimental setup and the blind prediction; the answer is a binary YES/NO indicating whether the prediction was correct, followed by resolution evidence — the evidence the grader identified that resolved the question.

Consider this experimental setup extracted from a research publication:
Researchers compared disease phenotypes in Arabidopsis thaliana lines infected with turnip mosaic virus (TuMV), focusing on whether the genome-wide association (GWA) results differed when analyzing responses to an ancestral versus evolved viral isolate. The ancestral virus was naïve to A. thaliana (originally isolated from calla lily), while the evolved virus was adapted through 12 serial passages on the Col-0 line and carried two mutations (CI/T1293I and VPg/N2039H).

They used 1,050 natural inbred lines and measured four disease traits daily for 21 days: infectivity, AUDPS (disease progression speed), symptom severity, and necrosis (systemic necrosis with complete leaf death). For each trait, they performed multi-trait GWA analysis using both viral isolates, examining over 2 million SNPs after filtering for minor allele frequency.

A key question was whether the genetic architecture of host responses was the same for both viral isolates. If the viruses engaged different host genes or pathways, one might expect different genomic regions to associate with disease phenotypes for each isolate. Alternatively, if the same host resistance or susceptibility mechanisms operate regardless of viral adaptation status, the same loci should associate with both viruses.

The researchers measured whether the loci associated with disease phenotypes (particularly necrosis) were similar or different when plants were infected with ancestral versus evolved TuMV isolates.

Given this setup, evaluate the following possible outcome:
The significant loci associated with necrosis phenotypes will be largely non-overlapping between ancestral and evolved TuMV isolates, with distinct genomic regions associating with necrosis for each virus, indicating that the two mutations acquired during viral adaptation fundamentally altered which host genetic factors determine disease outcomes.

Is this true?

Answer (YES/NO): NO